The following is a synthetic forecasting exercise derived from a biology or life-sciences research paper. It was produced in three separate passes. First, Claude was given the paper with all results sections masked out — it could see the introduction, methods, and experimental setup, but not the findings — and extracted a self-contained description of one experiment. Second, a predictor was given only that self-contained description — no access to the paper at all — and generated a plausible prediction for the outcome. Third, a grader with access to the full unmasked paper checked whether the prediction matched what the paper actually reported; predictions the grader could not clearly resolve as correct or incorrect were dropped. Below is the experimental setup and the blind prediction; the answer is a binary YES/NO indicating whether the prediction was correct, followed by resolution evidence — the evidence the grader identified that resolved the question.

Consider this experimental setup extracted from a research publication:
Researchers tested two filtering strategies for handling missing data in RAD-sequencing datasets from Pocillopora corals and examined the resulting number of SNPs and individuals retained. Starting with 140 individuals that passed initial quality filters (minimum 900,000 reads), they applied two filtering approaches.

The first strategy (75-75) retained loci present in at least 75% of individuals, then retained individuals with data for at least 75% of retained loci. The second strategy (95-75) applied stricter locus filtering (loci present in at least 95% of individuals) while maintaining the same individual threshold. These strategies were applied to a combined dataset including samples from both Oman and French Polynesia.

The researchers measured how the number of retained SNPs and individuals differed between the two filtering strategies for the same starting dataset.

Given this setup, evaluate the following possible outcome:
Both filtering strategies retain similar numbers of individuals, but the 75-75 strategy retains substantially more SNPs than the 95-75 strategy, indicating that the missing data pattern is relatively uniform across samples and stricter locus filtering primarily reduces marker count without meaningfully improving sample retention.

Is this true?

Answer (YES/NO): NO